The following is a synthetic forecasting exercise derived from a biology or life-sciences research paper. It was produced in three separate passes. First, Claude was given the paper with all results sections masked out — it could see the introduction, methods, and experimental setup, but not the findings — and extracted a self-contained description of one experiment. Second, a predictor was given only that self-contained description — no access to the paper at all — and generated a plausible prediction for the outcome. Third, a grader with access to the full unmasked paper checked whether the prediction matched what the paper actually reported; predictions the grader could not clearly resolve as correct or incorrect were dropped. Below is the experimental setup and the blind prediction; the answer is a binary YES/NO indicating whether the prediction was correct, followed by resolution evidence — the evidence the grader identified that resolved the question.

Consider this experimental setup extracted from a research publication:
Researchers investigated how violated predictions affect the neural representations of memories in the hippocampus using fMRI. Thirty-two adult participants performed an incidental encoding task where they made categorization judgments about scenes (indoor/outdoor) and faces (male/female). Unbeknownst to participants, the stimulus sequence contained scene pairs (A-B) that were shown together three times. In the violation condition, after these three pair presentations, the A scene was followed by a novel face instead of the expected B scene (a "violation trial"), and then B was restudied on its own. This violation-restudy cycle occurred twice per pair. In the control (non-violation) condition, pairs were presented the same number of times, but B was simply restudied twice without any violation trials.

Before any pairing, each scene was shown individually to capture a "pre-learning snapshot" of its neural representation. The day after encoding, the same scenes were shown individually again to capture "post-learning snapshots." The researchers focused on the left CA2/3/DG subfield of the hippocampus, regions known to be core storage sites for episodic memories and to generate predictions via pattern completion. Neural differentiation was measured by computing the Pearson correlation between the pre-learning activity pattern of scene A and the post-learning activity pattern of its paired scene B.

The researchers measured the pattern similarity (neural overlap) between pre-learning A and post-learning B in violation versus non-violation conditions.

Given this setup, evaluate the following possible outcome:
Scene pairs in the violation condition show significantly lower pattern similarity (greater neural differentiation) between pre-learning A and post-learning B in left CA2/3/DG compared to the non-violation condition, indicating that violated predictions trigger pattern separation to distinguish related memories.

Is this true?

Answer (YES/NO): YES